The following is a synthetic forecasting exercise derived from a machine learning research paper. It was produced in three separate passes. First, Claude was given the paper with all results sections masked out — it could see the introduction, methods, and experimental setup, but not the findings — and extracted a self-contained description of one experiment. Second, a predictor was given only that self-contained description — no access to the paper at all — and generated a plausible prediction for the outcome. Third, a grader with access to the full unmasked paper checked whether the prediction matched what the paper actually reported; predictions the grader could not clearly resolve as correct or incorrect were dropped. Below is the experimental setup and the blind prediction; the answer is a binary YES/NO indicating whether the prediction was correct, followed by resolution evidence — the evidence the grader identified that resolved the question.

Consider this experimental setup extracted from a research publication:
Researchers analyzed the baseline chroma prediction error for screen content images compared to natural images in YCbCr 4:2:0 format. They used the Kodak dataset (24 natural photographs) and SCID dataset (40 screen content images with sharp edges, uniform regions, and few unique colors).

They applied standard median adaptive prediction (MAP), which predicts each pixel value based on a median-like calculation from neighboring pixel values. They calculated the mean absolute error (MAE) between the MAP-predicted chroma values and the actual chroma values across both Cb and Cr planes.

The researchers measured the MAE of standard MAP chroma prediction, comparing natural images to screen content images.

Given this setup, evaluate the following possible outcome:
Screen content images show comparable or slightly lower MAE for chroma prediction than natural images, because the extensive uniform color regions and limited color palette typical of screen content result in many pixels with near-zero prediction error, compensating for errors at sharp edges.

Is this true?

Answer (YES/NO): NO